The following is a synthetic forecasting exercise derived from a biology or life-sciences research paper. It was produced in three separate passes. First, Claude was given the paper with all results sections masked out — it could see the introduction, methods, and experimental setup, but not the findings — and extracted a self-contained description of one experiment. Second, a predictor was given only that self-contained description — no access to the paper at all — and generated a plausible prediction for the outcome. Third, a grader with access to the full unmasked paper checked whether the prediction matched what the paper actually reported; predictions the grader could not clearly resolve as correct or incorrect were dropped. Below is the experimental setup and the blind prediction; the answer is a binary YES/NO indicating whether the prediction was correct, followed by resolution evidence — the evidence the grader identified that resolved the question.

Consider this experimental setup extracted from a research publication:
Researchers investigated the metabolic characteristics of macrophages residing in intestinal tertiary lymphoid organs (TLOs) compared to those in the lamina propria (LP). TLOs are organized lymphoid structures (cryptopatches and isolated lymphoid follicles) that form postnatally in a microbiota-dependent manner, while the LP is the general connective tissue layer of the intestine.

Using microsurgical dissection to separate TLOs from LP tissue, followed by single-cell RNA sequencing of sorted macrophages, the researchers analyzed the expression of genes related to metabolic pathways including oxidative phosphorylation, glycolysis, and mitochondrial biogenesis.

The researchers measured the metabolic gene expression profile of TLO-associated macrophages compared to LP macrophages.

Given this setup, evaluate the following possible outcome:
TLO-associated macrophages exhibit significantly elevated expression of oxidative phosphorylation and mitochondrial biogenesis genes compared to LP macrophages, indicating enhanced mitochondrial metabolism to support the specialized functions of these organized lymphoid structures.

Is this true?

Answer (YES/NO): NO